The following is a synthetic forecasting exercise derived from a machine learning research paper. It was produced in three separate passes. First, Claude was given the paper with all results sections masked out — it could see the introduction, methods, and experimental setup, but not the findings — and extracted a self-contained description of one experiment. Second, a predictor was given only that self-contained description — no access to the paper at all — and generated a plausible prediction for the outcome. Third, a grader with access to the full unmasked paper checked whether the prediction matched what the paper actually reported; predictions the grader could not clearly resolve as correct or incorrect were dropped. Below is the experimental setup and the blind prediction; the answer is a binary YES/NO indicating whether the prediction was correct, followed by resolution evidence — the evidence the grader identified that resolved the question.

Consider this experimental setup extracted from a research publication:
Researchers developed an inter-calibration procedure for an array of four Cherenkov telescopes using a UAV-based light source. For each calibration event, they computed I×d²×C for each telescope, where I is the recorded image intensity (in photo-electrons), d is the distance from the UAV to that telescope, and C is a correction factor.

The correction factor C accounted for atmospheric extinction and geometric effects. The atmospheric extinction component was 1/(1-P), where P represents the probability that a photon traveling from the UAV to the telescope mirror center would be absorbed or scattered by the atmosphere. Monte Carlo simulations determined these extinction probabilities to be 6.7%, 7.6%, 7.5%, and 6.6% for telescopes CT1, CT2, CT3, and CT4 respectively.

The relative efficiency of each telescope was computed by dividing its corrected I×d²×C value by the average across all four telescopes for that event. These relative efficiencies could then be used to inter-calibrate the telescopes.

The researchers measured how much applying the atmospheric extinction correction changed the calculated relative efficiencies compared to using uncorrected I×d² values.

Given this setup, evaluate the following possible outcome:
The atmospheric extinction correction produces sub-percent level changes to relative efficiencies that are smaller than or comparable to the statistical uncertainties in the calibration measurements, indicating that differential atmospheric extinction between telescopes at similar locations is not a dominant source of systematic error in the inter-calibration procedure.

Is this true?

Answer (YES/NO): NO